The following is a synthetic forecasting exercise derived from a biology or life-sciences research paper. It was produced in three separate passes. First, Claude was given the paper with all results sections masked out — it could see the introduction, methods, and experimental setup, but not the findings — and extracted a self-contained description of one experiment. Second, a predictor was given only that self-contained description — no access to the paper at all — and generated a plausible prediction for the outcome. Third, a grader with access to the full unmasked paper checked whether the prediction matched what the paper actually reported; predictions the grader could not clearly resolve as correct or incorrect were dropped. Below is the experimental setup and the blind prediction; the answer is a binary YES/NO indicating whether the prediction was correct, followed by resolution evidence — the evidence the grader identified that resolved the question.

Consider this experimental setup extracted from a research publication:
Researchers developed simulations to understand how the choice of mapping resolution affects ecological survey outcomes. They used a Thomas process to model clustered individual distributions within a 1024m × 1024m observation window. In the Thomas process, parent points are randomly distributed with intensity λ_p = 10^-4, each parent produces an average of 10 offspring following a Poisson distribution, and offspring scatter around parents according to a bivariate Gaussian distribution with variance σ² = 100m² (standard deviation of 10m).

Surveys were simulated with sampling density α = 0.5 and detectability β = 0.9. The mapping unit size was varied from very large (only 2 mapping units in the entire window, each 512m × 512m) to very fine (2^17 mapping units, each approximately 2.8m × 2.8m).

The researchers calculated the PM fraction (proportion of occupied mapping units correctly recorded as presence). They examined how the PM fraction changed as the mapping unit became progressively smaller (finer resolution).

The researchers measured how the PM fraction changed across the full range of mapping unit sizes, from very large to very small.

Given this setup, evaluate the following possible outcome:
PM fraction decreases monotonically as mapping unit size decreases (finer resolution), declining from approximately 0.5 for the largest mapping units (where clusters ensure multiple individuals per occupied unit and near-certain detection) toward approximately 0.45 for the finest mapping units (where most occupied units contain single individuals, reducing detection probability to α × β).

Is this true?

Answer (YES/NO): NO